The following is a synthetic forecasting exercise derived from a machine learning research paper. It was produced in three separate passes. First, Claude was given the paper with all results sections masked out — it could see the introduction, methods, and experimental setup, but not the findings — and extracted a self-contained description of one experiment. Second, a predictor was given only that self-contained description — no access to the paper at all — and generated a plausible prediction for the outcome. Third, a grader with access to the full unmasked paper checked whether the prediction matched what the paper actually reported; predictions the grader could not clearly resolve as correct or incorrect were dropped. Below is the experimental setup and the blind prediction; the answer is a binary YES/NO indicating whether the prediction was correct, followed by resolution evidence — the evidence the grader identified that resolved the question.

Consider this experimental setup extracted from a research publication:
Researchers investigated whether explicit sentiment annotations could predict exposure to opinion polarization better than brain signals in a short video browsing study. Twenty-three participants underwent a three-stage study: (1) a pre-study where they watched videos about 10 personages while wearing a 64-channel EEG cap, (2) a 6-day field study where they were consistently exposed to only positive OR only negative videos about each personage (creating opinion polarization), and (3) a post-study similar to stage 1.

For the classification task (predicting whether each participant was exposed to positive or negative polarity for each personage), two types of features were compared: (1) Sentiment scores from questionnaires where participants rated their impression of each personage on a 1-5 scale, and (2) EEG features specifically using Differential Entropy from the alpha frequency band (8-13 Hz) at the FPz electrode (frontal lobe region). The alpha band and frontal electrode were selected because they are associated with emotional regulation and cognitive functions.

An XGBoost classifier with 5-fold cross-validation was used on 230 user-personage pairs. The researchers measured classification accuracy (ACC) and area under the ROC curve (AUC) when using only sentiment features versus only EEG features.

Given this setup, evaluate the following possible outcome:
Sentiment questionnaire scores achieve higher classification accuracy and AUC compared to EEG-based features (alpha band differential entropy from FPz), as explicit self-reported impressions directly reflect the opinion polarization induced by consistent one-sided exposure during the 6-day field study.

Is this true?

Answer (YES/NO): NO